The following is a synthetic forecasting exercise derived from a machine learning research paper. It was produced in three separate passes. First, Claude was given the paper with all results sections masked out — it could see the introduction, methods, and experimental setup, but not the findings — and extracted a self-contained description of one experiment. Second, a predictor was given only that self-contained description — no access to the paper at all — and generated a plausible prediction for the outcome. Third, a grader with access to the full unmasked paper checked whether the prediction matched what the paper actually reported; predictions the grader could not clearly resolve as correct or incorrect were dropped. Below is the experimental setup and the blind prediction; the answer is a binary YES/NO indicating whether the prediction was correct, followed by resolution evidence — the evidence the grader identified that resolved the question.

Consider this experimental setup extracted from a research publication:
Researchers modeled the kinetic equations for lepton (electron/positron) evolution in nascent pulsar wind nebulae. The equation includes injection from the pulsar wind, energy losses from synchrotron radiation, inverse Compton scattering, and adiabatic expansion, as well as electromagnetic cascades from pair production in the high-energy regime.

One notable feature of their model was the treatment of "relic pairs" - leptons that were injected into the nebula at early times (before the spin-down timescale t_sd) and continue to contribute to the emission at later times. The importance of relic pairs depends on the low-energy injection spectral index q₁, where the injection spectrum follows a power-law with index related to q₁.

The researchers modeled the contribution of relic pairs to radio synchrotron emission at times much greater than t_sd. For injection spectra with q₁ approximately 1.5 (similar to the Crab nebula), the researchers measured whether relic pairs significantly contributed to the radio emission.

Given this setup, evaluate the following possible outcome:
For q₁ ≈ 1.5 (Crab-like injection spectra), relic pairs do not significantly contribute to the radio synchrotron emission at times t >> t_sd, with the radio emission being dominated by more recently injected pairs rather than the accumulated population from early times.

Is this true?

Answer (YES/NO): YES